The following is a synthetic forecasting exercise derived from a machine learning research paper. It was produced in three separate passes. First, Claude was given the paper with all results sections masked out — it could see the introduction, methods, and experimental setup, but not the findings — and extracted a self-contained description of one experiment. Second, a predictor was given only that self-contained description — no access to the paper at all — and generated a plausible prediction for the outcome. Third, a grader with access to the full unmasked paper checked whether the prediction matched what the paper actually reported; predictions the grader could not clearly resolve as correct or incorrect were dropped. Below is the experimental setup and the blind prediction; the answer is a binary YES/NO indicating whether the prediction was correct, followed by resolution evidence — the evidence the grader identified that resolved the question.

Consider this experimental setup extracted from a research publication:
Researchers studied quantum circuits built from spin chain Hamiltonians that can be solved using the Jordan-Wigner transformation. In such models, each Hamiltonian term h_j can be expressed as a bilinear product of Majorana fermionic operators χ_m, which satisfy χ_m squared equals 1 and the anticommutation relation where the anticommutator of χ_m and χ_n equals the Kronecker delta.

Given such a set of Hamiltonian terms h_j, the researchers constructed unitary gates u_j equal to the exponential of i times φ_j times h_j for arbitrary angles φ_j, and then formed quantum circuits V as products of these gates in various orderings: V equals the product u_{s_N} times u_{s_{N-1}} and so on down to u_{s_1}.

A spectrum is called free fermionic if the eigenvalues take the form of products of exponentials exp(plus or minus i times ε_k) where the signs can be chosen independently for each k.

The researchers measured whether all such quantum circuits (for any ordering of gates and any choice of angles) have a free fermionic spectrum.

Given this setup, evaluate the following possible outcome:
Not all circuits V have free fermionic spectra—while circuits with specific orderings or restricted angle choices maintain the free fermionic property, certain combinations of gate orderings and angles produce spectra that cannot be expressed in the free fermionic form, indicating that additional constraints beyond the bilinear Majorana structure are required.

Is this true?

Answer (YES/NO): NO